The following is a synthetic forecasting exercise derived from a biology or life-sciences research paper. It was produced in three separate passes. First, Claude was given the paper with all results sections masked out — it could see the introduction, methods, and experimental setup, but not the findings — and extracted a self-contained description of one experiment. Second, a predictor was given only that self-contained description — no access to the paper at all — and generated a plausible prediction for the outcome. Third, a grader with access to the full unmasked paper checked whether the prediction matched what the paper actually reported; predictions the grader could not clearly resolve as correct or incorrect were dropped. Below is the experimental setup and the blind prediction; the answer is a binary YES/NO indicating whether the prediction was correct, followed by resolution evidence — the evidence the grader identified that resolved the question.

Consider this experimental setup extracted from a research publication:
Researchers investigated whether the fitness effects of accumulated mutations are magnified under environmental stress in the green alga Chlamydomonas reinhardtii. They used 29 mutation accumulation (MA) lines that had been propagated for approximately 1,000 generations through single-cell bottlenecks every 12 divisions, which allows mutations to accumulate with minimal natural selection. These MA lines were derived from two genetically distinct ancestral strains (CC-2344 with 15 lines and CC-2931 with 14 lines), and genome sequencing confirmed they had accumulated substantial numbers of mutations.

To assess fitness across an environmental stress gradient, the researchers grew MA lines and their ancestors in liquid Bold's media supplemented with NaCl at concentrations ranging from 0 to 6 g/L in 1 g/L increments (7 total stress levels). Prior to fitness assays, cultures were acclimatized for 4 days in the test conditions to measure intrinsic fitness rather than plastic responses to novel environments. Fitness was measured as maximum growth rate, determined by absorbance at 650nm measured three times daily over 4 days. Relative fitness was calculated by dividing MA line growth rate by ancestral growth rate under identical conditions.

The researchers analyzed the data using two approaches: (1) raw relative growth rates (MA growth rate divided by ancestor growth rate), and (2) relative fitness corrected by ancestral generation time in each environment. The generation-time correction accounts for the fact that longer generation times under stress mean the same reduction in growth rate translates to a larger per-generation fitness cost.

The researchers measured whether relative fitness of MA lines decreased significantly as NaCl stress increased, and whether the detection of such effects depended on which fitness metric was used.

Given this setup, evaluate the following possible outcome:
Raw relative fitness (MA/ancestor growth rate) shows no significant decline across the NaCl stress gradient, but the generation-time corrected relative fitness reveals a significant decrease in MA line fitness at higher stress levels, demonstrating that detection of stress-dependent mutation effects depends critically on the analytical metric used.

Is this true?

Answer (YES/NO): YES